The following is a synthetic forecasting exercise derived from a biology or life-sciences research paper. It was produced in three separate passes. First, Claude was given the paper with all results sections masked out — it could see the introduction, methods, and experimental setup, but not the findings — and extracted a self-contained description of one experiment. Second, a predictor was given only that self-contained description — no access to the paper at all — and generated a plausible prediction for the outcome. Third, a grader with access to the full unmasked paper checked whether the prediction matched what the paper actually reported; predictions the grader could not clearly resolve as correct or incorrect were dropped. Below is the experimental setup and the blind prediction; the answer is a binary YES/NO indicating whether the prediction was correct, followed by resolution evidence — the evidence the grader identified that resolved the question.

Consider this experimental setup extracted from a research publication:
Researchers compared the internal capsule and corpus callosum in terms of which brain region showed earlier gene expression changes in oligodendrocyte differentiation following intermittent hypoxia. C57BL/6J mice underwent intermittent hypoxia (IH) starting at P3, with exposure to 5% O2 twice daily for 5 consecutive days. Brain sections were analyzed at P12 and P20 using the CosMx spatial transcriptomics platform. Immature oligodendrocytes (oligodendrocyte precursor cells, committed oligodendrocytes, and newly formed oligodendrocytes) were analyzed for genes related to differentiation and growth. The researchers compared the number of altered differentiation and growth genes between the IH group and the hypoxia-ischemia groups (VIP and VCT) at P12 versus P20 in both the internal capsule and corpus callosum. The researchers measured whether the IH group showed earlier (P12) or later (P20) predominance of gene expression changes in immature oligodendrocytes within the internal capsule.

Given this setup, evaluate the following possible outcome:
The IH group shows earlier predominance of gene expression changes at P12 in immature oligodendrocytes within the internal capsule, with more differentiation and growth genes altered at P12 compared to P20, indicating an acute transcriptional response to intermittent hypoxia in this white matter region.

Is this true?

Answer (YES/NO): YES